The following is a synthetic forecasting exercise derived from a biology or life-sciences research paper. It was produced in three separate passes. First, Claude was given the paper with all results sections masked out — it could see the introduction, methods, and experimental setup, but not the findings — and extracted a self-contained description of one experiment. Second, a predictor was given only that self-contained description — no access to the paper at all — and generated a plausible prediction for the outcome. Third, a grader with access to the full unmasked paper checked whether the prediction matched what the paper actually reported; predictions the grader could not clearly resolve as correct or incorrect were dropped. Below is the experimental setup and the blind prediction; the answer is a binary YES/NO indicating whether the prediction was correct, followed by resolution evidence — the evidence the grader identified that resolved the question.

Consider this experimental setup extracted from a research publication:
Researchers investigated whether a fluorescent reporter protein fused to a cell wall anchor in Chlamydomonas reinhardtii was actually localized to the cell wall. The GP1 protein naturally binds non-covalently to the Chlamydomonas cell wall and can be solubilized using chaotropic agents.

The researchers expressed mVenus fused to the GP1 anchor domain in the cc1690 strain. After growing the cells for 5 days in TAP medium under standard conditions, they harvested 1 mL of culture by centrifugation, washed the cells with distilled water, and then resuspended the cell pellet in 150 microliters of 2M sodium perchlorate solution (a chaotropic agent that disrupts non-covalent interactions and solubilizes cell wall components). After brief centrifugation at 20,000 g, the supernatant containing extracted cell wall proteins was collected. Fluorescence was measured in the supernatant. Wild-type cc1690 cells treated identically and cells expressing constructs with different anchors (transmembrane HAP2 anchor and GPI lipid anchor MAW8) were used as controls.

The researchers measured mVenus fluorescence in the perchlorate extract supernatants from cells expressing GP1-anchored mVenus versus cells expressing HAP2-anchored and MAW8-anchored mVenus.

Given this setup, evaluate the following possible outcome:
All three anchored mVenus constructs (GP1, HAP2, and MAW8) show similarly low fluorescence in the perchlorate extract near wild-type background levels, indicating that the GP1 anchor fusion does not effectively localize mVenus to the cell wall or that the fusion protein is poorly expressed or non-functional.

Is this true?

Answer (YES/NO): NO